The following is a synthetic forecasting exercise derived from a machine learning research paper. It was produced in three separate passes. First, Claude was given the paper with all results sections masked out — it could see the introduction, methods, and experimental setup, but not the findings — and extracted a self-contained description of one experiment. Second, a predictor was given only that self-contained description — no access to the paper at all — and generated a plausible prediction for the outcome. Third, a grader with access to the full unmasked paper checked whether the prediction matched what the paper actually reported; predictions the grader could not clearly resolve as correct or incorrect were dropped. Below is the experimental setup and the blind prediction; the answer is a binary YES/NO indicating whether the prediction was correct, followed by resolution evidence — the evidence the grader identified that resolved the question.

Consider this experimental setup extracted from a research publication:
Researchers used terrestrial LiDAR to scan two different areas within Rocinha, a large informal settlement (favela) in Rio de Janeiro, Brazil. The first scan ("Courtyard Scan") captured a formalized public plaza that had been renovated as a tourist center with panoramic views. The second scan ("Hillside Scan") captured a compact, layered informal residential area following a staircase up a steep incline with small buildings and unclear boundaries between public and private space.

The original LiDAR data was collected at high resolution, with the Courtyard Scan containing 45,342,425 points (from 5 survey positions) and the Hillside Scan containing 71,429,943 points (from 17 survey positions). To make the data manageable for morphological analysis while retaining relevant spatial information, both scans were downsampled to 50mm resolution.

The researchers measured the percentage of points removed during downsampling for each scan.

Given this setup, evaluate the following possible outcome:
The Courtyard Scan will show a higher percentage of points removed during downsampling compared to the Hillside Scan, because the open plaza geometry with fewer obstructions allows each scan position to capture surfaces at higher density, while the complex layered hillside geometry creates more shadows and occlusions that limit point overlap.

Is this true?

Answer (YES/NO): YES